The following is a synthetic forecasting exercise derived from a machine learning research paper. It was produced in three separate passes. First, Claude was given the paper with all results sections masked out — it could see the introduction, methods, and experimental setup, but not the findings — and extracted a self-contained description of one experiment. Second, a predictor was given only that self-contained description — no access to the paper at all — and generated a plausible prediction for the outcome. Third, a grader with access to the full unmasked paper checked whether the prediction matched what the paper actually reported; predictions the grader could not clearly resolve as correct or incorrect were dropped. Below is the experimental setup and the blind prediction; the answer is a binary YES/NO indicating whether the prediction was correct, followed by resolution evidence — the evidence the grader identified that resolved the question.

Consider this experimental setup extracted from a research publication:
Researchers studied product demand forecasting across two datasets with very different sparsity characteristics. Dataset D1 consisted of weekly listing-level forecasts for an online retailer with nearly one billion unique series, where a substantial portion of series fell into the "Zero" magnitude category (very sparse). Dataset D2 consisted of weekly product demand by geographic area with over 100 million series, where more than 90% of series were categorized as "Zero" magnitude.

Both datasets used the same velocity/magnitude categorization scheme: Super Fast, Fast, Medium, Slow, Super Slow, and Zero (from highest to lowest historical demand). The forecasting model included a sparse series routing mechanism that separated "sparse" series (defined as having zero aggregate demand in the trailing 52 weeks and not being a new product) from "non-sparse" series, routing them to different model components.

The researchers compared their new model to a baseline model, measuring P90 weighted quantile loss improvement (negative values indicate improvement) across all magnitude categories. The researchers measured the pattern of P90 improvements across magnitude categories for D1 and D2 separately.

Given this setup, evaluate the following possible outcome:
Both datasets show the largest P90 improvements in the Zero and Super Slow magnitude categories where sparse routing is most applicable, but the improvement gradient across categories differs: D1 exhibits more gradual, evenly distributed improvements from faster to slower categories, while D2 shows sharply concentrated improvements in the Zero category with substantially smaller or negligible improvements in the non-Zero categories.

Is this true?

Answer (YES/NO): NO